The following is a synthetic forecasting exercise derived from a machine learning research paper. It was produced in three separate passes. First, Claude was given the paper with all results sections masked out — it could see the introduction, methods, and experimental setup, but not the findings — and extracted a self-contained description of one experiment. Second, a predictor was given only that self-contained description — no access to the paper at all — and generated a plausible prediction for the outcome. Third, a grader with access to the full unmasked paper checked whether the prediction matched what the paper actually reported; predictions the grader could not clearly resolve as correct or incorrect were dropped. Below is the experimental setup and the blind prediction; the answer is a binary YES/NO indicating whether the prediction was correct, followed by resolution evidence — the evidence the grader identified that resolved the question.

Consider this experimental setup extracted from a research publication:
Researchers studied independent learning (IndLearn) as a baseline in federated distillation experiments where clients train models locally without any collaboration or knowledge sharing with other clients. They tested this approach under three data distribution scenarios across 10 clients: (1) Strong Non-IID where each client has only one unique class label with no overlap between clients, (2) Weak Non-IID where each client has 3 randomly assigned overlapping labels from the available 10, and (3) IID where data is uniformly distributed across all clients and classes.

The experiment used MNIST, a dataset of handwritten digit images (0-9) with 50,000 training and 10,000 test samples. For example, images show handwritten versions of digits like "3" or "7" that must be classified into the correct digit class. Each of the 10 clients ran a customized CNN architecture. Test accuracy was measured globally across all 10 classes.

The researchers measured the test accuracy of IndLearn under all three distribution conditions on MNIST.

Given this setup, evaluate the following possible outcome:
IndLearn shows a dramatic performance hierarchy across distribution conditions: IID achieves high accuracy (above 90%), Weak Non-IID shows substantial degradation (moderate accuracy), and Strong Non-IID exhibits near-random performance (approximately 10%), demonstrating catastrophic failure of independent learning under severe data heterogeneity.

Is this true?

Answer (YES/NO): NO